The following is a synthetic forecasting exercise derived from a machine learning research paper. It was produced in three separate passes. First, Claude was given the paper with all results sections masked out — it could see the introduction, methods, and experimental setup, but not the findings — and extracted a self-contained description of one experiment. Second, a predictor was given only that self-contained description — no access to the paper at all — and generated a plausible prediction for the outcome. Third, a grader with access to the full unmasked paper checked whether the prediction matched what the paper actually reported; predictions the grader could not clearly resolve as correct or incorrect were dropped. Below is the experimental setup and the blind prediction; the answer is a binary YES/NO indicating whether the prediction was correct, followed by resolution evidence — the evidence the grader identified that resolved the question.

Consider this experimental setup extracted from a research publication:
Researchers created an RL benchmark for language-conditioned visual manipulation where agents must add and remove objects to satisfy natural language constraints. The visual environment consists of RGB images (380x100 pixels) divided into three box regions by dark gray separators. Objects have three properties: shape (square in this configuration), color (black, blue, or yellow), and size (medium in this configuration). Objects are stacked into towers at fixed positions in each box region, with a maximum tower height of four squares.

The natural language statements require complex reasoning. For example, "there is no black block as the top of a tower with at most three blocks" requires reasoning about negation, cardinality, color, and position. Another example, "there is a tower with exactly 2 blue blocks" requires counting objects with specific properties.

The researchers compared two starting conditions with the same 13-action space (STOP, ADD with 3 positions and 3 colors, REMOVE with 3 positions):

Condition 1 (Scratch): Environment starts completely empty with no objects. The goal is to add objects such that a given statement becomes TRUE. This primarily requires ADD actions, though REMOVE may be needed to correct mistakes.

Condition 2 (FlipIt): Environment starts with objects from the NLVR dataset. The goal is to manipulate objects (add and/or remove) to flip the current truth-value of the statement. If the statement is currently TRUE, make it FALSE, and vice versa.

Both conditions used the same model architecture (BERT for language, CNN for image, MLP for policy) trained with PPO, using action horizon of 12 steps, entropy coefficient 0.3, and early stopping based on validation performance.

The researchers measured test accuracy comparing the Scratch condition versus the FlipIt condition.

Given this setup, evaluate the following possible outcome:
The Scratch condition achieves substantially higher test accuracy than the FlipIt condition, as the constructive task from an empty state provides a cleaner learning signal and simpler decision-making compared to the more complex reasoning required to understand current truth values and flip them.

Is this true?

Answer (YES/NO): YES